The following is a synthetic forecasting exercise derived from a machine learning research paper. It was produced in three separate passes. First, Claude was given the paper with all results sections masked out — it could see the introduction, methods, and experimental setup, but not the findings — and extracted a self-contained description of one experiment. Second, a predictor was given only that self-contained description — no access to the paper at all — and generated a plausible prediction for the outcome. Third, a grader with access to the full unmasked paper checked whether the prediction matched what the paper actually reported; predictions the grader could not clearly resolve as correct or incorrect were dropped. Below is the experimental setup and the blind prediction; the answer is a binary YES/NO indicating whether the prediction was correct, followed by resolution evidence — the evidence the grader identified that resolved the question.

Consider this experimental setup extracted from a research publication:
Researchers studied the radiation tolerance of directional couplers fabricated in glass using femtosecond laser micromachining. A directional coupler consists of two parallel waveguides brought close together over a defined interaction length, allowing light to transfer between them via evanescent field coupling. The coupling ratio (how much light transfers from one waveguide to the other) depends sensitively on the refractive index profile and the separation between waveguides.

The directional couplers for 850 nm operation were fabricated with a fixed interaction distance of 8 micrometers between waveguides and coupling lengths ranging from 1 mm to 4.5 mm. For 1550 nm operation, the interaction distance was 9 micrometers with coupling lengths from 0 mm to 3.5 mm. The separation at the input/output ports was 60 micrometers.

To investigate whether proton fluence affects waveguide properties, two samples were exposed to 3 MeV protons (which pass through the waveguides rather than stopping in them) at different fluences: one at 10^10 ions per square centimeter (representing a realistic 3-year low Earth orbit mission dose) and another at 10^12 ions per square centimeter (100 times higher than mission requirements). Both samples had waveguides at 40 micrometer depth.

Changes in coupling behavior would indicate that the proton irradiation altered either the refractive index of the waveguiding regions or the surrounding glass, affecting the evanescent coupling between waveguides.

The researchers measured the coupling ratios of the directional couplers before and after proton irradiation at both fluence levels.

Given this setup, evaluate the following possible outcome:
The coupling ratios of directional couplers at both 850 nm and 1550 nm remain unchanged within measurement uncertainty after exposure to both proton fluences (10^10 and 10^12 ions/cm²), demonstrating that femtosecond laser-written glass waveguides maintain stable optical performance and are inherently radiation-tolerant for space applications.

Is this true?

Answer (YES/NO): YES